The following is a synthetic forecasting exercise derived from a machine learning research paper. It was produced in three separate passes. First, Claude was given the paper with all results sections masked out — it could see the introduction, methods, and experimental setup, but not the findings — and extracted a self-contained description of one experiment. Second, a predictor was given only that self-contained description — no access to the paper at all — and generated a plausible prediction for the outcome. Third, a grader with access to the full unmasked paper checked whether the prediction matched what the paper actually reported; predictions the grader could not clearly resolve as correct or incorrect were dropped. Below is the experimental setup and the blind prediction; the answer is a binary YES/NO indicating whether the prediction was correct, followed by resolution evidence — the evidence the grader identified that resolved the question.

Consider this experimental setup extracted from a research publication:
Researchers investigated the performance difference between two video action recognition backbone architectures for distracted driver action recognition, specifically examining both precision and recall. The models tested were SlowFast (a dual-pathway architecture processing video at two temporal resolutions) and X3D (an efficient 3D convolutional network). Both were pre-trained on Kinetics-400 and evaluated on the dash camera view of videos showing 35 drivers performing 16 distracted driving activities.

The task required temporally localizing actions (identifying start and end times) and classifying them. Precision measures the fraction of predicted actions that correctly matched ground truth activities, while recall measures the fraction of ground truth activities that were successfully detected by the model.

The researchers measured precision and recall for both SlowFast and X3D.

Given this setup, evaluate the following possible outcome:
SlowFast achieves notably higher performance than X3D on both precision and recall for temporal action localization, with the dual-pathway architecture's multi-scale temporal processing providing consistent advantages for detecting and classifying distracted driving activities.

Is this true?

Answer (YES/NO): NO